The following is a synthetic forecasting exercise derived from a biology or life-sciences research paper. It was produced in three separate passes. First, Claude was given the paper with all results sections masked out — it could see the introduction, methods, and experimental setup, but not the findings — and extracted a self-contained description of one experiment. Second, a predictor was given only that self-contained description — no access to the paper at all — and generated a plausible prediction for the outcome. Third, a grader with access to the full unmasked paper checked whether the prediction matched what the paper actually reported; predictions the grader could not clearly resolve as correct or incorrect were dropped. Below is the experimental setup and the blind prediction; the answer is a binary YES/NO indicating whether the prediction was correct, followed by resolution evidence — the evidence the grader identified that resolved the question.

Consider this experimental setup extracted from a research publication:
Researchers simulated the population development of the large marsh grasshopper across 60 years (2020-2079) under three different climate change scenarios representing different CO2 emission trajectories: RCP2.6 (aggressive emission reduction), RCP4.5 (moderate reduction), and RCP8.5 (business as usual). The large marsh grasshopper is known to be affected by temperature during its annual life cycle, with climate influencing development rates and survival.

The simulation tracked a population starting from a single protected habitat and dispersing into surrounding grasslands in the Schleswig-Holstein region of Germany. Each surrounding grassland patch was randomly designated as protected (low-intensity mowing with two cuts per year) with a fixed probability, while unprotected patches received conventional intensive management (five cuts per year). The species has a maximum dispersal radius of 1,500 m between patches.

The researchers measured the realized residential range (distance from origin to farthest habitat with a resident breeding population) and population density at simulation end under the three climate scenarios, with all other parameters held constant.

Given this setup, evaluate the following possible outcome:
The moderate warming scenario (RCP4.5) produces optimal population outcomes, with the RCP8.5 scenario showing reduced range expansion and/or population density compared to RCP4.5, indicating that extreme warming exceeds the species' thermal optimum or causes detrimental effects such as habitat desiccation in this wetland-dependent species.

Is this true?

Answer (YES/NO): NO